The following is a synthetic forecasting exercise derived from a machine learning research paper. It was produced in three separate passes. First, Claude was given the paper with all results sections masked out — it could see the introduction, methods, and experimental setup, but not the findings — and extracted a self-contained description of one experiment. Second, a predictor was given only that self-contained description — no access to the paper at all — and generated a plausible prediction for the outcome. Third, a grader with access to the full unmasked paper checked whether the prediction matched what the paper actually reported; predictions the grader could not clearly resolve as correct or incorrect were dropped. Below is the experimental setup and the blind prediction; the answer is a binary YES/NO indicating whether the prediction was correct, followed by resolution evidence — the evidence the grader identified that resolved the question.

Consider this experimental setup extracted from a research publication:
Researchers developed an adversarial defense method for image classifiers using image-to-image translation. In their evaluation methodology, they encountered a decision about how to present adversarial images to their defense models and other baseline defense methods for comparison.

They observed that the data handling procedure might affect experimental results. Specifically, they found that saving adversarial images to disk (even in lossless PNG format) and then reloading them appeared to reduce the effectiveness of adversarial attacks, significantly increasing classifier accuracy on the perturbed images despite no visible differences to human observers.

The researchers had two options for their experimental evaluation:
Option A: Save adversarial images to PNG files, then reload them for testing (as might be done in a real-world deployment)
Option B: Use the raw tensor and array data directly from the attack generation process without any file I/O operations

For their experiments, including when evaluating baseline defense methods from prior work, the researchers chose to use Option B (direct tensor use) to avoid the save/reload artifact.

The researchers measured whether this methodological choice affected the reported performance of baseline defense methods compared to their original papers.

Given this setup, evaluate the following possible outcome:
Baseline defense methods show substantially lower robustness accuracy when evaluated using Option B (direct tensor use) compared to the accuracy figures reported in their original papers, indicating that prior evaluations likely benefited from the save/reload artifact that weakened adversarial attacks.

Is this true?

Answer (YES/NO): YES